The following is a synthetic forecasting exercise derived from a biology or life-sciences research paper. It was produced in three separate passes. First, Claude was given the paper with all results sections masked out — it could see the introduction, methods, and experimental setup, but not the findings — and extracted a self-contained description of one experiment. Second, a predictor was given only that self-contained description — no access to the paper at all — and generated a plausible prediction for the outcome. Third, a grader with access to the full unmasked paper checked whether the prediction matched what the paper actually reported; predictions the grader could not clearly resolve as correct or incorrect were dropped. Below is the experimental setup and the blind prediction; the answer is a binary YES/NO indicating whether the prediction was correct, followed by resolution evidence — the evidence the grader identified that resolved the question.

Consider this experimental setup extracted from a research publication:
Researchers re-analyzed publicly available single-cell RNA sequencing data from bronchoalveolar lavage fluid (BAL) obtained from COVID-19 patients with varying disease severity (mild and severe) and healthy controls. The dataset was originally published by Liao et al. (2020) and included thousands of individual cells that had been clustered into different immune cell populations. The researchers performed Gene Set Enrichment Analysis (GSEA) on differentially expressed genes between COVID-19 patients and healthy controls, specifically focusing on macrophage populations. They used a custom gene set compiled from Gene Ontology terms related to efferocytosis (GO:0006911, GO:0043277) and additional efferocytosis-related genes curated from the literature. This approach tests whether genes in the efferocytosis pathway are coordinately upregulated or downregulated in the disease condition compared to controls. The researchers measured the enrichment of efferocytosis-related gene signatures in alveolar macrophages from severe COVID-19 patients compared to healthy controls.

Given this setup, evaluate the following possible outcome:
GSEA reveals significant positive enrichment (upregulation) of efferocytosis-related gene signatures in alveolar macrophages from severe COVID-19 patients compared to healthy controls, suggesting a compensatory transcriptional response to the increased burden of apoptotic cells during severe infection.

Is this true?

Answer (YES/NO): NO